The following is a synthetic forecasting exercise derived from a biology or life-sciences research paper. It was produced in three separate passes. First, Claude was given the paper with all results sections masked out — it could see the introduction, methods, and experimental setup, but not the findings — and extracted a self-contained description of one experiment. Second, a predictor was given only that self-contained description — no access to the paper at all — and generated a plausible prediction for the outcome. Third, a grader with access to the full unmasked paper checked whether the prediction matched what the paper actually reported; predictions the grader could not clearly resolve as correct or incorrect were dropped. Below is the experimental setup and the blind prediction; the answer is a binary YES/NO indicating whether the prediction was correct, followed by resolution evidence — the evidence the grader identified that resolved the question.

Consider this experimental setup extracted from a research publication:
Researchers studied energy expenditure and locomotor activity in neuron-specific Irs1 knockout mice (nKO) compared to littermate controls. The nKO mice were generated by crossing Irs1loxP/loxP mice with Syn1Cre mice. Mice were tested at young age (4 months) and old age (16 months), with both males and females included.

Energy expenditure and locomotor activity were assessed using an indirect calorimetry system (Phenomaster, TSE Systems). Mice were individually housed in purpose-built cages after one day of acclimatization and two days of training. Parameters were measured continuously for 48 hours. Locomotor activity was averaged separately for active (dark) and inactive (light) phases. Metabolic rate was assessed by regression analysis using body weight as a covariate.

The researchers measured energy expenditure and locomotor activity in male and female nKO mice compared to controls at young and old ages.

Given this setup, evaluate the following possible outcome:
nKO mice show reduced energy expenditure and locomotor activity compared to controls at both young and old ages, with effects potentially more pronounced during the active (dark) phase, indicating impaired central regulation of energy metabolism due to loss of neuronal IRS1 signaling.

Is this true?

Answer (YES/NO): NO